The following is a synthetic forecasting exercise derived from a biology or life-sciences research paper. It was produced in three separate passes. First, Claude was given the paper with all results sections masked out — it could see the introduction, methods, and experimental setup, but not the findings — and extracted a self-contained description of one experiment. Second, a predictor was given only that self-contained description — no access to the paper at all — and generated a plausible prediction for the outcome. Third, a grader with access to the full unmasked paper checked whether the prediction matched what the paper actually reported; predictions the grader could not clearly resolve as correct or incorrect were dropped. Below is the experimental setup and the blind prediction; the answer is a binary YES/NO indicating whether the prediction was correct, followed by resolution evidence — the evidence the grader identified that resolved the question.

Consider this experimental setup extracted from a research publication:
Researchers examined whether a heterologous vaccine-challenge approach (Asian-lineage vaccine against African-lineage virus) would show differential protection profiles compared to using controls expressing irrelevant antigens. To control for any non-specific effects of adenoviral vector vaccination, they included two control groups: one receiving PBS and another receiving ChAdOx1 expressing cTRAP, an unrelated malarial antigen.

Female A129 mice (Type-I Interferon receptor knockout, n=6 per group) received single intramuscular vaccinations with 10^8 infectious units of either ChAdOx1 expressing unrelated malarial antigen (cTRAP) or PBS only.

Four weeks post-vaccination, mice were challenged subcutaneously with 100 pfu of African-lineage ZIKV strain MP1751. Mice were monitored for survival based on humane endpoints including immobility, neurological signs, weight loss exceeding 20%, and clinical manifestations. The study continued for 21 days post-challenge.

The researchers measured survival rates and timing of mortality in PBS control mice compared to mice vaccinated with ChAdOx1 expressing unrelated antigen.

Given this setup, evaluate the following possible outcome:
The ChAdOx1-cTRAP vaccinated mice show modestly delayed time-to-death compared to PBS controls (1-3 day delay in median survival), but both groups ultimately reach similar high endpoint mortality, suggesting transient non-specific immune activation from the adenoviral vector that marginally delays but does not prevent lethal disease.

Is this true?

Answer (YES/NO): NO